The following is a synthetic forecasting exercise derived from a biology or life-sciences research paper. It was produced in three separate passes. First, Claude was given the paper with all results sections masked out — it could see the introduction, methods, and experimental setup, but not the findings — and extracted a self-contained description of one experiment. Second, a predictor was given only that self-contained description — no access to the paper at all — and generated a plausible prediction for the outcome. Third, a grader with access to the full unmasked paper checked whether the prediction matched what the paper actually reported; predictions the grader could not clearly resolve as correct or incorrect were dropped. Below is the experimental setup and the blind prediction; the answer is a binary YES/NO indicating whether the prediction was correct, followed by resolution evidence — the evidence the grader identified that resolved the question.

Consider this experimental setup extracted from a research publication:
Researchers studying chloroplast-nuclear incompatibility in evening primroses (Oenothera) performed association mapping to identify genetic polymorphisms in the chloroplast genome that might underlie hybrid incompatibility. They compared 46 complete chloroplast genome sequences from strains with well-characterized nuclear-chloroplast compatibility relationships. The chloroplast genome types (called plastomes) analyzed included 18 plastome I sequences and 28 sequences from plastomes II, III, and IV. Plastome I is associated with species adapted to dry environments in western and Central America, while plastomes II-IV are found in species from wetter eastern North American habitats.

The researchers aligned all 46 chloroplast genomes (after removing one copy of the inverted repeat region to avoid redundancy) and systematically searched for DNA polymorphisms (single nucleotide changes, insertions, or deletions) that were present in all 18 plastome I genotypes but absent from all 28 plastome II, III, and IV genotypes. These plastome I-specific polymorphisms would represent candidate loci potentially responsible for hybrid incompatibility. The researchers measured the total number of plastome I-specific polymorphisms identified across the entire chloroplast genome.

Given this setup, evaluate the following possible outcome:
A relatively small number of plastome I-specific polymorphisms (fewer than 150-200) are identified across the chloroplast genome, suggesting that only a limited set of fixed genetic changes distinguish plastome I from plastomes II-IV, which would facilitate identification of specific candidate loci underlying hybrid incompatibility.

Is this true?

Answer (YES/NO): YES